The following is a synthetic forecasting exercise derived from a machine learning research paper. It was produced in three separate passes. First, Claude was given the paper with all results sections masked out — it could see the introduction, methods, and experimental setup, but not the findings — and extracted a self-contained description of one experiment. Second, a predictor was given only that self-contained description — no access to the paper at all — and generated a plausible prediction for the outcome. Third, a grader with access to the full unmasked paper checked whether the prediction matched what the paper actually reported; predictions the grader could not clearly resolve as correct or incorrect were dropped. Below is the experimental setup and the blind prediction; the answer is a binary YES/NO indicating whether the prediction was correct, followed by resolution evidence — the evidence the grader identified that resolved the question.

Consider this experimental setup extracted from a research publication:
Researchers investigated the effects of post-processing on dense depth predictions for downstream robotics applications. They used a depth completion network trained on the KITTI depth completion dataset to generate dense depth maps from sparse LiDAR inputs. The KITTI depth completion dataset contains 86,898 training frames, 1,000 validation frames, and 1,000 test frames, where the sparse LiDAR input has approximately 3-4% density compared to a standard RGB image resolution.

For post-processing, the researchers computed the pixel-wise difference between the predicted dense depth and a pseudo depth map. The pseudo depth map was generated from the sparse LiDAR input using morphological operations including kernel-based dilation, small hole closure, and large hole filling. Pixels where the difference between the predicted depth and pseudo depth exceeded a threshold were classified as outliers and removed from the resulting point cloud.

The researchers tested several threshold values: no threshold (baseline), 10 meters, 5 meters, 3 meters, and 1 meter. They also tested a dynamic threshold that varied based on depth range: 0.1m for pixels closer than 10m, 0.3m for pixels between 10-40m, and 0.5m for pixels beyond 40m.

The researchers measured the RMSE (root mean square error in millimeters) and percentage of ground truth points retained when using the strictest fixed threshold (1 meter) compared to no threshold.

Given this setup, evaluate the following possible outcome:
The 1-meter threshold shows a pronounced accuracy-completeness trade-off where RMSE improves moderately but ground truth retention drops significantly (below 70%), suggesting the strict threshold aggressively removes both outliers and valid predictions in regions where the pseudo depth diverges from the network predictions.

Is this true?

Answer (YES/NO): NO